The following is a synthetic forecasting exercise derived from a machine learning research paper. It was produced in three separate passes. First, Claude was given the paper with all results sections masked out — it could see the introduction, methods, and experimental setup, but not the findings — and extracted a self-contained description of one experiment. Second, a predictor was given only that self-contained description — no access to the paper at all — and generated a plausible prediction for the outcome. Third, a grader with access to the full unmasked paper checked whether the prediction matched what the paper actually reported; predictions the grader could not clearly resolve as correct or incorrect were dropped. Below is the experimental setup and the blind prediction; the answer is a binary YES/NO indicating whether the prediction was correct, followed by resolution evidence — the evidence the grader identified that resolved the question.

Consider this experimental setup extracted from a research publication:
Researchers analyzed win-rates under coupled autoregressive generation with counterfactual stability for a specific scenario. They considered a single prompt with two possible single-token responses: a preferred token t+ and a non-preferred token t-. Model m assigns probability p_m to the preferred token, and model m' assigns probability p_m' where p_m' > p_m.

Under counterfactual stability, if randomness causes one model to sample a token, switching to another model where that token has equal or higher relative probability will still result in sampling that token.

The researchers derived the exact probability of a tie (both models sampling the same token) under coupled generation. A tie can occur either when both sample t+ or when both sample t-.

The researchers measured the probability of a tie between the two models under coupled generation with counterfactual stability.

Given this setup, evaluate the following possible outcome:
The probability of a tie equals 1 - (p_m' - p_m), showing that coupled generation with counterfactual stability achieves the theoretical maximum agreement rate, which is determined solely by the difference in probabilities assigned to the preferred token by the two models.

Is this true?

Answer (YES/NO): YES